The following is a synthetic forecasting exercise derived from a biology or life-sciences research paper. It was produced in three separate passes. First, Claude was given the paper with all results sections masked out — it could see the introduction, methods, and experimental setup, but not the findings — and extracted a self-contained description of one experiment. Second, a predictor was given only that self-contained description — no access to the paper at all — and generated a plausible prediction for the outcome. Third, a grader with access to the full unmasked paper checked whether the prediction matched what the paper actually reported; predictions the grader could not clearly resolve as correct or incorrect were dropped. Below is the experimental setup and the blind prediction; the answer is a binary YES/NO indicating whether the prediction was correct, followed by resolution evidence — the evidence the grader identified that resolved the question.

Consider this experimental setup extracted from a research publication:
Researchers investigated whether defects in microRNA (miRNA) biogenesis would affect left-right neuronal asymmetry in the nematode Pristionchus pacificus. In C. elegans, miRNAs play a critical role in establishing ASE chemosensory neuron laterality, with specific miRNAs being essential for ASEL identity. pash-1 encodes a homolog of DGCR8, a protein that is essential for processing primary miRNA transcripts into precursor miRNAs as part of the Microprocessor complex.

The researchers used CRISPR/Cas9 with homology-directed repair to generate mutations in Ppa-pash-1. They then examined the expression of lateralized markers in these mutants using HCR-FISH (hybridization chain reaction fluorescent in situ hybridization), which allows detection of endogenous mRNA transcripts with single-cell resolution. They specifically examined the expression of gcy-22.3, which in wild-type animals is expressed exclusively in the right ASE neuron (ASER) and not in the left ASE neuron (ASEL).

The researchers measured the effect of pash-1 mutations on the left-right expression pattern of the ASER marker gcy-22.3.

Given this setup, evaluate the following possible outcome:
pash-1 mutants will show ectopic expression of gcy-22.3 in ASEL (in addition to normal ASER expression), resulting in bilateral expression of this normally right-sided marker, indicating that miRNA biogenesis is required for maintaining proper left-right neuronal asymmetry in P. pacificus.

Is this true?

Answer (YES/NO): YES